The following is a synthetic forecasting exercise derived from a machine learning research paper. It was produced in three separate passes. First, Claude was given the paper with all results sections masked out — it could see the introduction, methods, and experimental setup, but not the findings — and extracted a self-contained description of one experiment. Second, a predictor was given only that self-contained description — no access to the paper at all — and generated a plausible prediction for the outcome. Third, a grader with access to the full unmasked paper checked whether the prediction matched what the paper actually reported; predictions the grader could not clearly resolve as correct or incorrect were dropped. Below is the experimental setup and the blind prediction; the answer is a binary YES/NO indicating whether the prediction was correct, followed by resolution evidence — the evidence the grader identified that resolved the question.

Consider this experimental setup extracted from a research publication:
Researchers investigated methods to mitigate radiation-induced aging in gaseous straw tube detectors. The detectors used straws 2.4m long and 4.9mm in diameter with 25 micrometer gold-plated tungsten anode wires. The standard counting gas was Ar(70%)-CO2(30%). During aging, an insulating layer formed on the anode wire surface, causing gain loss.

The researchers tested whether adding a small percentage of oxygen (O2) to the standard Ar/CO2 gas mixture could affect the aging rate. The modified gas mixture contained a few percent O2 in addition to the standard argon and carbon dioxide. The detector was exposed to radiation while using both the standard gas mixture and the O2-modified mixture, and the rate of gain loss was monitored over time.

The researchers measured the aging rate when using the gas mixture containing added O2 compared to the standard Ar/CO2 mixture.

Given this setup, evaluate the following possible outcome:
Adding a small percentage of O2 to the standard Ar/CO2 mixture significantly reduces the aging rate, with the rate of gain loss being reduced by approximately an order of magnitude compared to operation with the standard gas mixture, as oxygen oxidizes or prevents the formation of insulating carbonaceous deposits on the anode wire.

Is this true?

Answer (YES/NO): NO